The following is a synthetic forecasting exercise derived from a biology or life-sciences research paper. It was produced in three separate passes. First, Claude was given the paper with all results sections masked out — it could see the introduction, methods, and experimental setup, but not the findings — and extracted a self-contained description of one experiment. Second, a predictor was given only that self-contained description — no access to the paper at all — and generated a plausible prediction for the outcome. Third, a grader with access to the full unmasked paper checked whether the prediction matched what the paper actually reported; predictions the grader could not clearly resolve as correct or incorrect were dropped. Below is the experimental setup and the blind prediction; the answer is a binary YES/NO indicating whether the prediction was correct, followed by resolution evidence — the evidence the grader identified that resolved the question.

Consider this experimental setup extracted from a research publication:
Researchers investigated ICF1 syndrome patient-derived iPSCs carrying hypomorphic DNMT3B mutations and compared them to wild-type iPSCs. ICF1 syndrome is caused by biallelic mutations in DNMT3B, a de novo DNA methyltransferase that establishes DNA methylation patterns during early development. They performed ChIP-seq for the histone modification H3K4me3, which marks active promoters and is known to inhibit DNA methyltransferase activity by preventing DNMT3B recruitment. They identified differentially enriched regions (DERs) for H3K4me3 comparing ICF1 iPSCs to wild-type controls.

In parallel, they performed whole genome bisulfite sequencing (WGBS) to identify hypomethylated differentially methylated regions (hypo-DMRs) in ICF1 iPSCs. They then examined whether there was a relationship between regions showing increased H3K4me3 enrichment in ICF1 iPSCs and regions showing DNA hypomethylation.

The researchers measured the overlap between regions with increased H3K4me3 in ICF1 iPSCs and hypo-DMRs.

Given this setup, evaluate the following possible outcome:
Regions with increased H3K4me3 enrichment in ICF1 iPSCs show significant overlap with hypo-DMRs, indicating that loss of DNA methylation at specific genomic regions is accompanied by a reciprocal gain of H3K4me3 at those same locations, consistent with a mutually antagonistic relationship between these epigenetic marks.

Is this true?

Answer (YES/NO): YES